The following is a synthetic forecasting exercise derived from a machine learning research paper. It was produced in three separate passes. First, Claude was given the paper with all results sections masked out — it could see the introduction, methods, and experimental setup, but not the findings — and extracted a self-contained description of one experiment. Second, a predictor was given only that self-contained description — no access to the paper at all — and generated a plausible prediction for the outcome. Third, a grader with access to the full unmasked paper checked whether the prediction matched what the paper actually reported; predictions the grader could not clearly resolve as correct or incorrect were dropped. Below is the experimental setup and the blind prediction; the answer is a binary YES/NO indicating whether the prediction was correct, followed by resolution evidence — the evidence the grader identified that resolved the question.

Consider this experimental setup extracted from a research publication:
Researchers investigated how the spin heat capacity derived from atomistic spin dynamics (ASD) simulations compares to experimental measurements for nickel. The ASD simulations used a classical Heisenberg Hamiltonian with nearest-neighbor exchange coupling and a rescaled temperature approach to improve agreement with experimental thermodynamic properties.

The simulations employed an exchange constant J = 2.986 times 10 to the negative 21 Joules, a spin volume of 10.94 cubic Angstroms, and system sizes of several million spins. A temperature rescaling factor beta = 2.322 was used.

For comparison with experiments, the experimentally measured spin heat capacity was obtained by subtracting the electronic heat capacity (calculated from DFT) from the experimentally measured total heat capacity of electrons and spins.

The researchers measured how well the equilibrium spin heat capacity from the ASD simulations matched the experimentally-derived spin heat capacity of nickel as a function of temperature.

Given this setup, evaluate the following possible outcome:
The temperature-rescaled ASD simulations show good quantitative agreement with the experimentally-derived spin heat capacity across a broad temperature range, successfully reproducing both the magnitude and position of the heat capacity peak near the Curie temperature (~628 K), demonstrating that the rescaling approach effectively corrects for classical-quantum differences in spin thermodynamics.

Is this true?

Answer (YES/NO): NO